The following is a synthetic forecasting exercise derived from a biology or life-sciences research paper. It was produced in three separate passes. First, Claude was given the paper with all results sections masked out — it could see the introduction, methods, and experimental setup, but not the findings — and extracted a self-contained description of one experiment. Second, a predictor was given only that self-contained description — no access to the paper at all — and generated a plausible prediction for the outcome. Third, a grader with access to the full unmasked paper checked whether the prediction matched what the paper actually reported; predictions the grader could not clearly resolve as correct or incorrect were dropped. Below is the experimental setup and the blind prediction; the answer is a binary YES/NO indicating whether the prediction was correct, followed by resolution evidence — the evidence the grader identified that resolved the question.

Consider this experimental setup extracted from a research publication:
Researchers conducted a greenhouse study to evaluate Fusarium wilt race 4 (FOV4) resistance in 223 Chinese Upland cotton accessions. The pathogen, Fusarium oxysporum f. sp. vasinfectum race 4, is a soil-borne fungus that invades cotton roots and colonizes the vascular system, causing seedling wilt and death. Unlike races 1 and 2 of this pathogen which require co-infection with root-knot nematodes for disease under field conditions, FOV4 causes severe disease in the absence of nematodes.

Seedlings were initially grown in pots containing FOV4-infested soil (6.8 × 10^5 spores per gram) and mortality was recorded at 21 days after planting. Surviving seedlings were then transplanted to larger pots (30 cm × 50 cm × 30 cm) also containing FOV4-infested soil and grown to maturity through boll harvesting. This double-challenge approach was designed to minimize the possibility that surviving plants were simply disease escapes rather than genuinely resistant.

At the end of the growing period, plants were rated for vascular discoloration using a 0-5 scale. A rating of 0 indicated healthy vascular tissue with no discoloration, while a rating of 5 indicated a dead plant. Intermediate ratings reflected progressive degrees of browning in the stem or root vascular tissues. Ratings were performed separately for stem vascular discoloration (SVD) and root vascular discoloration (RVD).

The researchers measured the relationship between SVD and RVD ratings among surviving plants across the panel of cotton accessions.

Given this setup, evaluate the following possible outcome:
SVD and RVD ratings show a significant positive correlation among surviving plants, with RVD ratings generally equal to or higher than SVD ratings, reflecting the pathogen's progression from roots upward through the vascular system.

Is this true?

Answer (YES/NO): YES